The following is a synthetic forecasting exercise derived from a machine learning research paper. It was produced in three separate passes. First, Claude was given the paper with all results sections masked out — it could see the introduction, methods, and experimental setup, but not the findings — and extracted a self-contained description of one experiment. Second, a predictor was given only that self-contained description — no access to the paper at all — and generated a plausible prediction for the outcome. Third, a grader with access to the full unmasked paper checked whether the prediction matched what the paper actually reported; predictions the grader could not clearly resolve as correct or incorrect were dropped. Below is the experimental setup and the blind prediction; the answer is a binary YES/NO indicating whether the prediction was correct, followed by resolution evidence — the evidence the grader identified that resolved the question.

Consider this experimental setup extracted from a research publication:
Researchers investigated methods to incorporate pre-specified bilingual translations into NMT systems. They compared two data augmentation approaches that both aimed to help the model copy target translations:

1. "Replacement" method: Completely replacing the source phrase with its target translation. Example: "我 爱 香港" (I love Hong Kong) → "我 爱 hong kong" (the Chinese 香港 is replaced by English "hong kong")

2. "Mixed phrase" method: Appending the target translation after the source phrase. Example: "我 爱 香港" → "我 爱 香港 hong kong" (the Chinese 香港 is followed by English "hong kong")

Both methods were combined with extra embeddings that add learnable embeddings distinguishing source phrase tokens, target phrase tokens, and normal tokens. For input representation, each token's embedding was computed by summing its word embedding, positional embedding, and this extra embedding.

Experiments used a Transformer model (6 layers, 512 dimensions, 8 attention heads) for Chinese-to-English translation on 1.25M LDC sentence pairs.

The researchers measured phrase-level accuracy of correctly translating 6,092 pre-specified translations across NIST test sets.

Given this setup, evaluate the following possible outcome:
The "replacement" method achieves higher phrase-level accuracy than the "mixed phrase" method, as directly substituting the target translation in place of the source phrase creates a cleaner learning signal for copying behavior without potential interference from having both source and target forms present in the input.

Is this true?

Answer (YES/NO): NO